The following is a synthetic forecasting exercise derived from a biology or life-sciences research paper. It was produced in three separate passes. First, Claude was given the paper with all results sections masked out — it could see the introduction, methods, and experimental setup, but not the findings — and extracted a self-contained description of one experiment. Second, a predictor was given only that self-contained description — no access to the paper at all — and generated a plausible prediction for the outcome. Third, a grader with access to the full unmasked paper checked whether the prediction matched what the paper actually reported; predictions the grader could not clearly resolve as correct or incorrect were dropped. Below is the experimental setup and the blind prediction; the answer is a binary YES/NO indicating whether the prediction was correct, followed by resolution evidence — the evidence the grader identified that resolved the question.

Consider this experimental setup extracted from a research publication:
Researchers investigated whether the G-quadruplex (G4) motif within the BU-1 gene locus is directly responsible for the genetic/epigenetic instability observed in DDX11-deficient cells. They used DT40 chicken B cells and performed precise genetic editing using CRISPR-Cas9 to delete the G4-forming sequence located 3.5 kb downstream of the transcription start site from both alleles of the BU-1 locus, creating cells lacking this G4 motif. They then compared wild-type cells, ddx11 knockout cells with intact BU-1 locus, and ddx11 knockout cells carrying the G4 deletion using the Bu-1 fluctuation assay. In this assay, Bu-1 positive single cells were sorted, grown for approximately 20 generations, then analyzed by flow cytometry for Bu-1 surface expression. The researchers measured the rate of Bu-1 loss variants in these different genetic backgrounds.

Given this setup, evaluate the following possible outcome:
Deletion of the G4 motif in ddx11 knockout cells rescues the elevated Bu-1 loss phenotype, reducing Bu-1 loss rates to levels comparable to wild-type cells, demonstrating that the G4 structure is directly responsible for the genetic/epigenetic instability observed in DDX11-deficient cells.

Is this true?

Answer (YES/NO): YES